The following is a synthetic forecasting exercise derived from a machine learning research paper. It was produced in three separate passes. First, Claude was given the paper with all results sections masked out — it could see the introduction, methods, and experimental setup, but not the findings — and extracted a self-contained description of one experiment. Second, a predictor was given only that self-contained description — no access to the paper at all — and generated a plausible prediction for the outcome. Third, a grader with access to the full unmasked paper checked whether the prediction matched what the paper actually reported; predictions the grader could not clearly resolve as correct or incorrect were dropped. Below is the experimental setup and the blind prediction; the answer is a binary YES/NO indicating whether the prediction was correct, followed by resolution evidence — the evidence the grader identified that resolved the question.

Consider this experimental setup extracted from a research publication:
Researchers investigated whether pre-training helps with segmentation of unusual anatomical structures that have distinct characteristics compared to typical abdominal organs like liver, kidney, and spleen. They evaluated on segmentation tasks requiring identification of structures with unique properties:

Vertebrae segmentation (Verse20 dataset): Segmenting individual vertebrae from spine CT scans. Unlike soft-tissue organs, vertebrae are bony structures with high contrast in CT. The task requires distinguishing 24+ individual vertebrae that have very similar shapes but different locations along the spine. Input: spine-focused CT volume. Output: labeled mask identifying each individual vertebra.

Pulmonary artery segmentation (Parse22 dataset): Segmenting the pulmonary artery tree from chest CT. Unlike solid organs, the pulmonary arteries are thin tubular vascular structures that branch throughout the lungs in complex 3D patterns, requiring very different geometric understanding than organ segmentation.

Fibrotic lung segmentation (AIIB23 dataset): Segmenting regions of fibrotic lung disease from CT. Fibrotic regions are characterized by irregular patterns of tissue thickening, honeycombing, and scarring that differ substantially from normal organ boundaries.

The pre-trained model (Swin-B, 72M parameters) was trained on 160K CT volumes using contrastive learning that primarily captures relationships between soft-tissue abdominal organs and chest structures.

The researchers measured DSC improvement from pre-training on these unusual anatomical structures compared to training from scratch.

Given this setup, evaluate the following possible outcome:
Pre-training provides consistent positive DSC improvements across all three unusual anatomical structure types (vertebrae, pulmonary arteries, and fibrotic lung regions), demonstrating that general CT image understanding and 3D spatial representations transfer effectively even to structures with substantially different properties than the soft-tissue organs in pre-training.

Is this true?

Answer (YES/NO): YES